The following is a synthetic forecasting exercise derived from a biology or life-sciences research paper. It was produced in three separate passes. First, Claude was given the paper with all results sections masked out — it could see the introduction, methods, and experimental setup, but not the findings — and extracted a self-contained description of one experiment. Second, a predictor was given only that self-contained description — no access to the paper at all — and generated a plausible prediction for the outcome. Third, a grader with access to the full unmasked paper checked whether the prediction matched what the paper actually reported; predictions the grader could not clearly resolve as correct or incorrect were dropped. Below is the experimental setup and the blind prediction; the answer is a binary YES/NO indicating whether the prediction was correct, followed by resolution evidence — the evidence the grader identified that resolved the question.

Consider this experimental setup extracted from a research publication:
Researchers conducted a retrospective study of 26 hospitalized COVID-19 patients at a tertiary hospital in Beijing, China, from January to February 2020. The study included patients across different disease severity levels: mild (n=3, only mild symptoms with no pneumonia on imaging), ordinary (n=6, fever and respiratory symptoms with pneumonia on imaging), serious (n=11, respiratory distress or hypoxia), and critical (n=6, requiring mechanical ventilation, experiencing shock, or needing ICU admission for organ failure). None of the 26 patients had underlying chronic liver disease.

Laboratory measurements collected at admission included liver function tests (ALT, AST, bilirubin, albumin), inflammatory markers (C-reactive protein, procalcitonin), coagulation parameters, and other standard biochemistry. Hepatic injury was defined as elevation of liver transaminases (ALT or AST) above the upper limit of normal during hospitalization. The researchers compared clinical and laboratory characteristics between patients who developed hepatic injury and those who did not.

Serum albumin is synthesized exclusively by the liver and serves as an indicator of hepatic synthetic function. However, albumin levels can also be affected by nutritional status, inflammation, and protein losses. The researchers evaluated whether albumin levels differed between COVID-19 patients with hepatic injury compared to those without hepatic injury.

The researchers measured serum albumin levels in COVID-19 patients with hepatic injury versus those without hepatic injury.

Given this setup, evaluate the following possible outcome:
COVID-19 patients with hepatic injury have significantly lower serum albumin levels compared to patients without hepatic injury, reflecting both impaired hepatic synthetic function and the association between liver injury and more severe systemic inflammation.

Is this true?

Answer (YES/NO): NO